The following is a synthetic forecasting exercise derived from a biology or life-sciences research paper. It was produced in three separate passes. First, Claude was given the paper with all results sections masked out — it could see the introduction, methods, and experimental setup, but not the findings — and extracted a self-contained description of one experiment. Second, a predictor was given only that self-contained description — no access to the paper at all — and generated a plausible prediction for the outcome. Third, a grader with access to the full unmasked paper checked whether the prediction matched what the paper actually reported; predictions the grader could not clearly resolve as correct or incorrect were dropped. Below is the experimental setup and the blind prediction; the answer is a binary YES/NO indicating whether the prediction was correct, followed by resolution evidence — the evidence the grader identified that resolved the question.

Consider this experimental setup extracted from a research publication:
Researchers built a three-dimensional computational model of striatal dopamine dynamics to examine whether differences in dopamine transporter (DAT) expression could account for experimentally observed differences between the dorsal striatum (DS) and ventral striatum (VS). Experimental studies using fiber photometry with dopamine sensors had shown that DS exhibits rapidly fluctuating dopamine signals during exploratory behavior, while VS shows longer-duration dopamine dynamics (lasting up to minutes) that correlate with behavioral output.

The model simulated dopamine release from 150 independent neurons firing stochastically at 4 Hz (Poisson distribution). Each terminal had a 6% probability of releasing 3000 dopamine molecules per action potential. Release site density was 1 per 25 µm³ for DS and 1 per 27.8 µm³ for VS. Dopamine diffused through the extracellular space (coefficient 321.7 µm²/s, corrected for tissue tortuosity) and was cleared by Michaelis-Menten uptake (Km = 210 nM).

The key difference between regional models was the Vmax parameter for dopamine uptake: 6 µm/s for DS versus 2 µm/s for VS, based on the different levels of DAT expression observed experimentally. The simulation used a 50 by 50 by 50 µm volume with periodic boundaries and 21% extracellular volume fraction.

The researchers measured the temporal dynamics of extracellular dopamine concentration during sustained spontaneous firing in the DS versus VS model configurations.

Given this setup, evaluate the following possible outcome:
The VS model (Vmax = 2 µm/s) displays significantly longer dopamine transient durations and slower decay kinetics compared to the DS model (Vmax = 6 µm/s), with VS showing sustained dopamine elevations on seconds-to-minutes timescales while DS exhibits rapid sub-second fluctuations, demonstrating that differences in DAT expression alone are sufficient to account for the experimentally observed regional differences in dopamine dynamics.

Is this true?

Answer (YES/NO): YES